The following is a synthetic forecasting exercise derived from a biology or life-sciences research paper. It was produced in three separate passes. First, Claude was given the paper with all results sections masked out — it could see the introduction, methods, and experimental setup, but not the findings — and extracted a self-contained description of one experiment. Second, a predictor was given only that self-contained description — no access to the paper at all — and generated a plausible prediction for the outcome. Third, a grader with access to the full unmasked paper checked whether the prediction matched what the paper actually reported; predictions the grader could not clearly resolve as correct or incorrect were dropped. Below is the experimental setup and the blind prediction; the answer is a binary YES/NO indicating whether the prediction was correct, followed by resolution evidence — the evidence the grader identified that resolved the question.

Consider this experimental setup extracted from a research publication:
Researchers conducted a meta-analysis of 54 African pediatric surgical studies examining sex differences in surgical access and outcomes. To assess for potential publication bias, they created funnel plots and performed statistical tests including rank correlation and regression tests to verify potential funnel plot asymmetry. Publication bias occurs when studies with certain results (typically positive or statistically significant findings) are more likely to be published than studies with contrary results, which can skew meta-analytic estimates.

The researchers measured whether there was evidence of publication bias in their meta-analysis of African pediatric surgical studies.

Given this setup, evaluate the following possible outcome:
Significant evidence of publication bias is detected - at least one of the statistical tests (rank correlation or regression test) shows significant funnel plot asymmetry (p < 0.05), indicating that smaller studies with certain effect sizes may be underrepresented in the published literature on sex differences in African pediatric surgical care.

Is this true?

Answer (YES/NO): NO